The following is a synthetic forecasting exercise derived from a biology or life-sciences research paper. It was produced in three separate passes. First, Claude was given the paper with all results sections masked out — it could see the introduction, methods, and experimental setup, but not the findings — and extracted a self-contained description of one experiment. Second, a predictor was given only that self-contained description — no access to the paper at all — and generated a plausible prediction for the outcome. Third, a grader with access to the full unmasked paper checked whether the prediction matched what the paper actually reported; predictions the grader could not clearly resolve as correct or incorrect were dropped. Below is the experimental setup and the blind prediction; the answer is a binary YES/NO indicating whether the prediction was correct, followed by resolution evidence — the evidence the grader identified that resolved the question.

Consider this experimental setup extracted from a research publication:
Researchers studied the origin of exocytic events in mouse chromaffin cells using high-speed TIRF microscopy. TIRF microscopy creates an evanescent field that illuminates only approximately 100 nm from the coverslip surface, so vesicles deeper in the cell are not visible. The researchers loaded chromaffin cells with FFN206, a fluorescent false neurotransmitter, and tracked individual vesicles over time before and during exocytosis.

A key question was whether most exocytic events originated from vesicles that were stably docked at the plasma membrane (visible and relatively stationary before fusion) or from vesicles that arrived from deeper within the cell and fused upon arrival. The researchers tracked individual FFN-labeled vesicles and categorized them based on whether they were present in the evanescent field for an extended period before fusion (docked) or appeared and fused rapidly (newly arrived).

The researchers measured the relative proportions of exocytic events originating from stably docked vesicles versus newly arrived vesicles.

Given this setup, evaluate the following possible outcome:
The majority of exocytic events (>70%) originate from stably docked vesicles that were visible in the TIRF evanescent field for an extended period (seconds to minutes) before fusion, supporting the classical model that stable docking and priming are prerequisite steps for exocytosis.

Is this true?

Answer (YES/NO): YES